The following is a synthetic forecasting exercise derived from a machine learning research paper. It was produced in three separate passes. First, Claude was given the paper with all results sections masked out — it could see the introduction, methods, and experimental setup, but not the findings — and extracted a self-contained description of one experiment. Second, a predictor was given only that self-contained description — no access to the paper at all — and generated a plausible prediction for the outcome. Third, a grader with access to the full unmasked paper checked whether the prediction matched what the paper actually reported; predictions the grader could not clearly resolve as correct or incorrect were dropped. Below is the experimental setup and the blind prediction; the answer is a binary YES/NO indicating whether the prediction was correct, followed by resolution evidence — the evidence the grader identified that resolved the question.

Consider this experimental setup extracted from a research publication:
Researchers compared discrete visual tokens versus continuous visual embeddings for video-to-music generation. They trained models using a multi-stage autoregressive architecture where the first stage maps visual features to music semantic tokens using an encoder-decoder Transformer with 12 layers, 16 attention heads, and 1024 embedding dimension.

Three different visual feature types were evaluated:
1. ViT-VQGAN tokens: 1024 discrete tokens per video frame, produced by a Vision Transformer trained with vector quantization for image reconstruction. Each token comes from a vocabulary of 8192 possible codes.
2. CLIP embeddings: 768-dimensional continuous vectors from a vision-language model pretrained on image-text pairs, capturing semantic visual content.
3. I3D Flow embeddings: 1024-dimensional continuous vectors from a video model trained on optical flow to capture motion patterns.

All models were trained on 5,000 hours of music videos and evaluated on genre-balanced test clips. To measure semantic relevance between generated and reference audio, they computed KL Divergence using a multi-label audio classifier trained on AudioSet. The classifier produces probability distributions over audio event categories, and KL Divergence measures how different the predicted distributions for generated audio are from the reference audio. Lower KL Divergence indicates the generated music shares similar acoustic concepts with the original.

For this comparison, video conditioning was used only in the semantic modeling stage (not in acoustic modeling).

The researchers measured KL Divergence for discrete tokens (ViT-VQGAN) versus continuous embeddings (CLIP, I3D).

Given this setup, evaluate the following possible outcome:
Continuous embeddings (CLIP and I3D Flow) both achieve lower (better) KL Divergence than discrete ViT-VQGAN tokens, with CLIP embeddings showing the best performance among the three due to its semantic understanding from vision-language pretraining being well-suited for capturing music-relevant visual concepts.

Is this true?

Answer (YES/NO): NO